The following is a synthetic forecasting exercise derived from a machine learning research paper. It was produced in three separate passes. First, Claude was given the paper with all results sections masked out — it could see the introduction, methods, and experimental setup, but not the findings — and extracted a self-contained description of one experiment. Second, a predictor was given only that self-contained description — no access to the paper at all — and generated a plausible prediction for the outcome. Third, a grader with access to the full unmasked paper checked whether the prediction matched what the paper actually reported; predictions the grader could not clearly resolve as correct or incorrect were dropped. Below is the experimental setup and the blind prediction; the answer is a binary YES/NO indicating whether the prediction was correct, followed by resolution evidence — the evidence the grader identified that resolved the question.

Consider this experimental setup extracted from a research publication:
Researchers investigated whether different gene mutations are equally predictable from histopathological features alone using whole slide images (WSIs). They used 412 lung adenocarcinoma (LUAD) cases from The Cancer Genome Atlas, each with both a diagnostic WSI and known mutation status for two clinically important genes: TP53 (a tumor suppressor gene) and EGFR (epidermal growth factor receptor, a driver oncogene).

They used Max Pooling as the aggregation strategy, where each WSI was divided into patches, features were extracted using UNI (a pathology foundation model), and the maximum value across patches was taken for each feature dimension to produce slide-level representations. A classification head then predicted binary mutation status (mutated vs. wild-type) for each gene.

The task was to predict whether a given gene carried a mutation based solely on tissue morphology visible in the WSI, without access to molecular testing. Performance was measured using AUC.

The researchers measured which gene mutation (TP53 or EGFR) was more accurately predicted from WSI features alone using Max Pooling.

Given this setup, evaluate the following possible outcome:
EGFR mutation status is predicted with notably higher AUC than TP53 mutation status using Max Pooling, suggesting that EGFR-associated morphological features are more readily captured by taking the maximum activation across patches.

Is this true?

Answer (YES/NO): NO